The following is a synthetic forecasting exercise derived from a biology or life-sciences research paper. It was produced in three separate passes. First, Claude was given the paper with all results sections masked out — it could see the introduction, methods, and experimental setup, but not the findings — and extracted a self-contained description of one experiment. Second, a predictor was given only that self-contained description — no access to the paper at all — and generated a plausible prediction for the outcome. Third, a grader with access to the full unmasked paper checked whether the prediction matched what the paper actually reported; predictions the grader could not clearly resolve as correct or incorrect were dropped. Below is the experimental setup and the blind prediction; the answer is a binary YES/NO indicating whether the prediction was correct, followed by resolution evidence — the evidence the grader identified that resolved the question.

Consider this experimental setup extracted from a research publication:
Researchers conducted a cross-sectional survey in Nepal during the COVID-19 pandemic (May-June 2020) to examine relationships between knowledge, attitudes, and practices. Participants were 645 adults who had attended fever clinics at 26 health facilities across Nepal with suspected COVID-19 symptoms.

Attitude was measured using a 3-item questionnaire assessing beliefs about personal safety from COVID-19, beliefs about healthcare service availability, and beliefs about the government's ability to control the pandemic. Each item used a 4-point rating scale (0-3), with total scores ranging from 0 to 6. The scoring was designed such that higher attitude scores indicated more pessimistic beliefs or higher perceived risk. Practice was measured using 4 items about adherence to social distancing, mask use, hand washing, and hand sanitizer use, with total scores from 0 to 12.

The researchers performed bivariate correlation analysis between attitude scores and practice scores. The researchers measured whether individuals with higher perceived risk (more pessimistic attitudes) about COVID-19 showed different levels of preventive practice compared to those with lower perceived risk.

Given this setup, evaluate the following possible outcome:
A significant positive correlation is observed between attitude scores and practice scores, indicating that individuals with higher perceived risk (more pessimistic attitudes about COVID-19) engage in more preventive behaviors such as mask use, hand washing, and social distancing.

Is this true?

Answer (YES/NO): YES